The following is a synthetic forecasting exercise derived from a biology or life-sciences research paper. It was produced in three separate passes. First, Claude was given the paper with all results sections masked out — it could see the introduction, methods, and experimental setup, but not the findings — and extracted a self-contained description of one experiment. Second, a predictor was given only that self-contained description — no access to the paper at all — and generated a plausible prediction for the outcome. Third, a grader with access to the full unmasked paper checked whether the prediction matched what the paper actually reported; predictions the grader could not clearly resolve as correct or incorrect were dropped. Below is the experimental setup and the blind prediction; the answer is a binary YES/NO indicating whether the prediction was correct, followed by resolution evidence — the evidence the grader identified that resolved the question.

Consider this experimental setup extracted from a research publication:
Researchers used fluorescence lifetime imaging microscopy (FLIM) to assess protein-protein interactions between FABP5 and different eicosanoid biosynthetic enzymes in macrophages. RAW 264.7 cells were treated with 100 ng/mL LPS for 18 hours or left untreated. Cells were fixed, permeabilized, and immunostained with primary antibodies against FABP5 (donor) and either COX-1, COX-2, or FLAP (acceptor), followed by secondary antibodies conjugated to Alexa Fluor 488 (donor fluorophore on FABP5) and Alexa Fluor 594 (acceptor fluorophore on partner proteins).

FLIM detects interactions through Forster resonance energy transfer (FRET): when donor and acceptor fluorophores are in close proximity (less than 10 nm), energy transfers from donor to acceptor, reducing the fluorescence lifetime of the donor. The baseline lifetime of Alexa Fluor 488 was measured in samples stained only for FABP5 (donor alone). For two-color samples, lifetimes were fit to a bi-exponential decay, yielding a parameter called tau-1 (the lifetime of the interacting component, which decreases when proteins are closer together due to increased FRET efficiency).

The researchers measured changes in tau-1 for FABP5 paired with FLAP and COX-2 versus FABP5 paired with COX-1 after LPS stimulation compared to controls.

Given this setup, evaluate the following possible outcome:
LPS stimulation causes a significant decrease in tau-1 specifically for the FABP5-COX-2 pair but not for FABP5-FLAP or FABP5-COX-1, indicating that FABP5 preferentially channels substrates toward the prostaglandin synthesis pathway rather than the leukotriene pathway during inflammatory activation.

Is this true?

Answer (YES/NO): NO